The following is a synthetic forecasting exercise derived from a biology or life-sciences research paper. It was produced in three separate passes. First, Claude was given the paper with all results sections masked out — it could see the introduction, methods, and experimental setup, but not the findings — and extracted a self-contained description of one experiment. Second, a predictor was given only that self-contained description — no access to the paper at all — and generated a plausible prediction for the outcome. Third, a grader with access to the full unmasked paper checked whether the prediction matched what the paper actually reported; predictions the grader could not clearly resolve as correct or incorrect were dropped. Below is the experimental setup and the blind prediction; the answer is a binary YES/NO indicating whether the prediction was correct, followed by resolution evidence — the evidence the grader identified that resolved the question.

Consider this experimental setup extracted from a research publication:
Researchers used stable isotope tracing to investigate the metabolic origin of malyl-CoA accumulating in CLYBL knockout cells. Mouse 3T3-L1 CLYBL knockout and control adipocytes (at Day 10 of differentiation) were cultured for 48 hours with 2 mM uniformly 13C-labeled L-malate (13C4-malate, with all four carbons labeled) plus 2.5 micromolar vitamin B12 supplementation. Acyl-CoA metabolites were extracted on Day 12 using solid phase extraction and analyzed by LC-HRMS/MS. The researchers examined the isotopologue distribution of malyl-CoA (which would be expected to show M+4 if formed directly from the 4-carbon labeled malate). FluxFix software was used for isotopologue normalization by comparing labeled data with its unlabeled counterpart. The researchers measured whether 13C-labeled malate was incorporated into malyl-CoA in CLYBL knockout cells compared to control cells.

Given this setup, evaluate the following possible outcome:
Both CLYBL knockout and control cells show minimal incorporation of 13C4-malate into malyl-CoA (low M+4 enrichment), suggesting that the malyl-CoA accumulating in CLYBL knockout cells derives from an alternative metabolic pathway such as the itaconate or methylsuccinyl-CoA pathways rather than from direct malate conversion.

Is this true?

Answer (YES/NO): NO